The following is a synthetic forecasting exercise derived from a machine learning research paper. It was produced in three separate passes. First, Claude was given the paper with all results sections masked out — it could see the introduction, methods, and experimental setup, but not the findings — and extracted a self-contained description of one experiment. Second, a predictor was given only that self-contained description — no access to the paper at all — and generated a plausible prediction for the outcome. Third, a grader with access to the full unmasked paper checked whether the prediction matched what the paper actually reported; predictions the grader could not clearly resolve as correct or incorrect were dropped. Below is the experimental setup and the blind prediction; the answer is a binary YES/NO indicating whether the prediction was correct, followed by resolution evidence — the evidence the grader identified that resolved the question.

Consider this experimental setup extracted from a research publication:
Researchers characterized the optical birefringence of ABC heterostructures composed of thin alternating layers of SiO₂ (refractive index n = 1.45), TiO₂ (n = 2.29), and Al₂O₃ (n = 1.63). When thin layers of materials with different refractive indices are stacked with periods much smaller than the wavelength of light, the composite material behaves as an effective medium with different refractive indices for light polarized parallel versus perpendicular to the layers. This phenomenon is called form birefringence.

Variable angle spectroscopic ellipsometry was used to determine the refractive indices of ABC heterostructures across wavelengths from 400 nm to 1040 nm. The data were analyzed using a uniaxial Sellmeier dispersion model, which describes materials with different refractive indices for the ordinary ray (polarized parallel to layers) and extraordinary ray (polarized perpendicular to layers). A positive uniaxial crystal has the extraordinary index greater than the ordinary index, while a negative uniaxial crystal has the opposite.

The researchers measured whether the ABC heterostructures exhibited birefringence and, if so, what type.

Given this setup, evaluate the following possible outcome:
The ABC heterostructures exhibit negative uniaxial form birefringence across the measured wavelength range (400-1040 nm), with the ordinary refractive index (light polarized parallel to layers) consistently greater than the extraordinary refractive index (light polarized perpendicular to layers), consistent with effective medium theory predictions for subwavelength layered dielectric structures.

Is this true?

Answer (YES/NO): YES